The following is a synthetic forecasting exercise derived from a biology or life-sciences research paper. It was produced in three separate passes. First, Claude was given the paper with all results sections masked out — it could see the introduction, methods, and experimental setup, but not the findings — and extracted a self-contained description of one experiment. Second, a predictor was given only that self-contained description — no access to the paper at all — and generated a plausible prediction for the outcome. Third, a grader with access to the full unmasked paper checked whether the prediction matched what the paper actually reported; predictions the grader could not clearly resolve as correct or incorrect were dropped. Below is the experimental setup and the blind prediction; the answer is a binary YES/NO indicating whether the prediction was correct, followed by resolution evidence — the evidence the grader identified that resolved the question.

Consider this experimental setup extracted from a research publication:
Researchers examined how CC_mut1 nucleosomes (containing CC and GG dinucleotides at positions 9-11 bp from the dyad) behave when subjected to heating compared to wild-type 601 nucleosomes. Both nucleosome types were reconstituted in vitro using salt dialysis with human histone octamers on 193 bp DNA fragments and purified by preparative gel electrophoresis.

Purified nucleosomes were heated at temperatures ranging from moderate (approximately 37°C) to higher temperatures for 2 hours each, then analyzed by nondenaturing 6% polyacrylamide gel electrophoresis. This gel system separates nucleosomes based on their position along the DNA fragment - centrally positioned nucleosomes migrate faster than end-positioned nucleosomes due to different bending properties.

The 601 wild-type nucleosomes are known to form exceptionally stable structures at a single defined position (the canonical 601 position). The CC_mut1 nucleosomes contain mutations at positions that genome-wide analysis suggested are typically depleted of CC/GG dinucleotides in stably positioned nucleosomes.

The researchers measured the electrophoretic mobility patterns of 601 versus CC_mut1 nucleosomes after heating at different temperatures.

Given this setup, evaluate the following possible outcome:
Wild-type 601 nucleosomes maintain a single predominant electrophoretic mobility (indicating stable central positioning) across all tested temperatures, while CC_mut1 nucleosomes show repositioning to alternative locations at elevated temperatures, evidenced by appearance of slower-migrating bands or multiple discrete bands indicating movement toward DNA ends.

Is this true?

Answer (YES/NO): NO